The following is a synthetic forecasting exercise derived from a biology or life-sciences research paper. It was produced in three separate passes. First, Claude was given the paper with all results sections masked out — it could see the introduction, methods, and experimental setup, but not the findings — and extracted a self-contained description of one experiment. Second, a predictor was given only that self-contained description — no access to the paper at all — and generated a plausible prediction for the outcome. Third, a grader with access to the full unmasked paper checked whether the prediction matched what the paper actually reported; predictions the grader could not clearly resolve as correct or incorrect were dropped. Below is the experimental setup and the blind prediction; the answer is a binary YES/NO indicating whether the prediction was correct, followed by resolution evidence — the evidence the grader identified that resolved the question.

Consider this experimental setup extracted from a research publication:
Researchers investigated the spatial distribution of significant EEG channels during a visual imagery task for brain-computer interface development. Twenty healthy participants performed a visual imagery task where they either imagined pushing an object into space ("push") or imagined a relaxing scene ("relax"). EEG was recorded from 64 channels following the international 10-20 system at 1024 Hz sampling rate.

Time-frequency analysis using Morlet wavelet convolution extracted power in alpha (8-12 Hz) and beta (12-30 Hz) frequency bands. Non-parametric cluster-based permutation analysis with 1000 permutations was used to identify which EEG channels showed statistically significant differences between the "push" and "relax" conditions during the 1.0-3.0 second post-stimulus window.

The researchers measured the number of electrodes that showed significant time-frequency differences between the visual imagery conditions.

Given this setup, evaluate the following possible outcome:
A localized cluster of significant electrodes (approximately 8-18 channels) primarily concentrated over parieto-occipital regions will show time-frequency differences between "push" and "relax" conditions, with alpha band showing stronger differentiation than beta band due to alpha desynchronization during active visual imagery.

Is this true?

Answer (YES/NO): NO